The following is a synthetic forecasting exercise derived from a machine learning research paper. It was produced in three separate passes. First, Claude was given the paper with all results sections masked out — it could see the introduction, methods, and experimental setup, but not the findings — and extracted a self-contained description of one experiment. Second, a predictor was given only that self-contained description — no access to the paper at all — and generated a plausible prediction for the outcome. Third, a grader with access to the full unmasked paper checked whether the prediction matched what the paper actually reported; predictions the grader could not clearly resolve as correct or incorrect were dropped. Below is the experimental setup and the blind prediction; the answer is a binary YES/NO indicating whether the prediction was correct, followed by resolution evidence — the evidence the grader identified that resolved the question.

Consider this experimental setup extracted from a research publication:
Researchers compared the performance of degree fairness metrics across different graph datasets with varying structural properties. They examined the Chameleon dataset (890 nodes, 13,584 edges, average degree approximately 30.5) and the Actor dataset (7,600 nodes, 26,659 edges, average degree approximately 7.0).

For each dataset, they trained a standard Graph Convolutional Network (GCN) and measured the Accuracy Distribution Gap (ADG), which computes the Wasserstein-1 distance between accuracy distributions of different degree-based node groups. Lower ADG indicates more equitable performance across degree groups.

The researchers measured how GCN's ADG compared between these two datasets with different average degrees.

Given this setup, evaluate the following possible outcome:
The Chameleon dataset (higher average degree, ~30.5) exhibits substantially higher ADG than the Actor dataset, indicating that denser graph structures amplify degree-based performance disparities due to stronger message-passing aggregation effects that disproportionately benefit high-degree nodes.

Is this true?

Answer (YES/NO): YES